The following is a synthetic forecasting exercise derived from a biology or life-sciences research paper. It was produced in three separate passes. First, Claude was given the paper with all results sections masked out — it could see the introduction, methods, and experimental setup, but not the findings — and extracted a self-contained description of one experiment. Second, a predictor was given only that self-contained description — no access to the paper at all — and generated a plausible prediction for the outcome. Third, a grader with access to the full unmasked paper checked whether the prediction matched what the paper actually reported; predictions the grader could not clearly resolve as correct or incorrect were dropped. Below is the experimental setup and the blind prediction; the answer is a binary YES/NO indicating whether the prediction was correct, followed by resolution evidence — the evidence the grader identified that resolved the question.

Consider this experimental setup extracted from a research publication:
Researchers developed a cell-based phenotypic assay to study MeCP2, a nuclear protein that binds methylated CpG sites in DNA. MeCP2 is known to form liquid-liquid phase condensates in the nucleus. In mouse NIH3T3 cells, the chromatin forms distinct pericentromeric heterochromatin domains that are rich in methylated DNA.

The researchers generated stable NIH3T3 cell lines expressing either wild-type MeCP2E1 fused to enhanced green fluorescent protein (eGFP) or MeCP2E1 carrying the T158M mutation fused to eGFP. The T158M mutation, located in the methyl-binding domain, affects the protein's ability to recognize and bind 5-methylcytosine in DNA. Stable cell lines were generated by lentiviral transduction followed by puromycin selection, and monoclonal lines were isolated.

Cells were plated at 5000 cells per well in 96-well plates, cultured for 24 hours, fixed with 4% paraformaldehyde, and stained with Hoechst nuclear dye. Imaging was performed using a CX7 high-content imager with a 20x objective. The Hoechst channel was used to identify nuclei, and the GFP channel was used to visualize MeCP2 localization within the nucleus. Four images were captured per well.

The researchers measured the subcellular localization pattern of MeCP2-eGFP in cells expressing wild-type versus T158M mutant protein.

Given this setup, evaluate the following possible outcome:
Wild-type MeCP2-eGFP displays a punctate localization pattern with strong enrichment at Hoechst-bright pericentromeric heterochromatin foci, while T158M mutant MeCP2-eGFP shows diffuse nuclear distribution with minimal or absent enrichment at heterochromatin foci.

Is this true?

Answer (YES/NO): YES